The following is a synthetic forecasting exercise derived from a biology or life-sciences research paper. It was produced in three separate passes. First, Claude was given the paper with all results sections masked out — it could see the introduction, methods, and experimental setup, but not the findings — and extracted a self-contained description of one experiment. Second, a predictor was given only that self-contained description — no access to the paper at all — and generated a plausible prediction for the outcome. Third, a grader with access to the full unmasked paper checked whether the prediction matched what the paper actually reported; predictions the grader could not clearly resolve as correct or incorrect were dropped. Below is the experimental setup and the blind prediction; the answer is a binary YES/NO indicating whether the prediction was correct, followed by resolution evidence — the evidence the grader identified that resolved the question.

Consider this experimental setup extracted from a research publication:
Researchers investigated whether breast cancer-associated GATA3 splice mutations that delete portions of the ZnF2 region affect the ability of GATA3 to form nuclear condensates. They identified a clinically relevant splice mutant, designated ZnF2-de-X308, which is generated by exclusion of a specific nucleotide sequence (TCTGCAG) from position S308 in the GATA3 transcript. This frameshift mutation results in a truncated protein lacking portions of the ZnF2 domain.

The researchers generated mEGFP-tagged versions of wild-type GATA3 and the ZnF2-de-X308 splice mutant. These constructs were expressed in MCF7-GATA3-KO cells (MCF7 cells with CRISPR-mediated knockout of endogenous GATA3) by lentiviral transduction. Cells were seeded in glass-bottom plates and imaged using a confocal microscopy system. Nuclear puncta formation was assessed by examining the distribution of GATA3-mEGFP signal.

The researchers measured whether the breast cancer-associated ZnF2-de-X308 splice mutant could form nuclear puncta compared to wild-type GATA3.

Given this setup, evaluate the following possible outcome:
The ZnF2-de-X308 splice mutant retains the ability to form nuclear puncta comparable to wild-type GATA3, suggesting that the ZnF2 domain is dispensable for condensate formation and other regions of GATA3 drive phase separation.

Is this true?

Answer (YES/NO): NO